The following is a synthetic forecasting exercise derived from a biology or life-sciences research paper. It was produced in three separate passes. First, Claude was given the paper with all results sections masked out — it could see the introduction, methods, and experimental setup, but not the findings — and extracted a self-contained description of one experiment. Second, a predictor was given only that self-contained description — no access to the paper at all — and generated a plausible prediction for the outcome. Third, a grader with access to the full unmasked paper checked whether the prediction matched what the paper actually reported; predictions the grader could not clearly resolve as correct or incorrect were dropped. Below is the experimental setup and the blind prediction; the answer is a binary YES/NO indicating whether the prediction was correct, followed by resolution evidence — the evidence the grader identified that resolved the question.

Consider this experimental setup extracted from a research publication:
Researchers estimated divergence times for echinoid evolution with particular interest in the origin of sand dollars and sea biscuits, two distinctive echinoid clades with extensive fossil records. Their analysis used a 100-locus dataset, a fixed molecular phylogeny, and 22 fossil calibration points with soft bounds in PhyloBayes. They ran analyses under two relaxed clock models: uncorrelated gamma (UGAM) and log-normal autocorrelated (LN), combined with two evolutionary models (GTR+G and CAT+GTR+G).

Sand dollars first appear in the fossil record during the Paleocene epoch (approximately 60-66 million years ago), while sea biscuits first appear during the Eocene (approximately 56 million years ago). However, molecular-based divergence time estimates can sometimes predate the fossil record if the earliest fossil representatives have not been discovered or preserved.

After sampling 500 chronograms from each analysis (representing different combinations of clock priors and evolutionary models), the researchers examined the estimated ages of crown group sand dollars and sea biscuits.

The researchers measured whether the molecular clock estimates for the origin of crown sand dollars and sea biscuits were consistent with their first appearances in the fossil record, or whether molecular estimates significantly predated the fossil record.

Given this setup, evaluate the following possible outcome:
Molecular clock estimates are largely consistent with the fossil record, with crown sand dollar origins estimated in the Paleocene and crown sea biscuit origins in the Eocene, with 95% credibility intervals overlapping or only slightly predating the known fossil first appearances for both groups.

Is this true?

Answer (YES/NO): NO